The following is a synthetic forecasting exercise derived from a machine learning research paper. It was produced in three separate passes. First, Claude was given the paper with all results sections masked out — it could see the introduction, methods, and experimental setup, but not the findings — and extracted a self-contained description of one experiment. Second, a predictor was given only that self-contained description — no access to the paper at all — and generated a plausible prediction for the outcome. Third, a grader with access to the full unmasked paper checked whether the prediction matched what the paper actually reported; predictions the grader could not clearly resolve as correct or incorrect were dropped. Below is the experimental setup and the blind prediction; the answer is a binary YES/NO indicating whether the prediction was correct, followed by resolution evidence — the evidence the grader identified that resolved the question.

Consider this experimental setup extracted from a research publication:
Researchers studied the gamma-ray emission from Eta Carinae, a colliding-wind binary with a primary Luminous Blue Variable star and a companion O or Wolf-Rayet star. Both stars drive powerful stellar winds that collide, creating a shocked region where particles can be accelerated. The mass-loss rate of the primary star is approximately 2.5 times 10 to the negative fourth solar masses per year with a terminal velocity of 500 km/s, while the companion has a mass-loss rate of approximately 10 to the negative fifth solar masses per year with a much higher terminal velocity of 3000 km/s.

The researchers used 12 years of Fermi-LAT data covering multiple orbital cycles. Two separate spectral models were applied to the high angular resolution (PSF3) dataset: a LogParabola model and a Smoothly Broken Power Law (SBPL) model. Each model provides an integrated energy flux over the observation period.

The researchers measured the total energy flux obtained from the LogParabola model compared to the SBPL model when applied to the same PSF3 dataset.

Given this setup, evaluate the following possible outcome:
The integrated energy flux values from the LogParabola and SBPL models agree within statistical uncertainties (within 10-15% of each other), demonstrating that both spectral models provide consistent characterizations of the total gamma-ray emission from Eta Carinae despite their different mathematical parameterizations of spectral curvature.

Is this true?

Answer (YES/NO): NO